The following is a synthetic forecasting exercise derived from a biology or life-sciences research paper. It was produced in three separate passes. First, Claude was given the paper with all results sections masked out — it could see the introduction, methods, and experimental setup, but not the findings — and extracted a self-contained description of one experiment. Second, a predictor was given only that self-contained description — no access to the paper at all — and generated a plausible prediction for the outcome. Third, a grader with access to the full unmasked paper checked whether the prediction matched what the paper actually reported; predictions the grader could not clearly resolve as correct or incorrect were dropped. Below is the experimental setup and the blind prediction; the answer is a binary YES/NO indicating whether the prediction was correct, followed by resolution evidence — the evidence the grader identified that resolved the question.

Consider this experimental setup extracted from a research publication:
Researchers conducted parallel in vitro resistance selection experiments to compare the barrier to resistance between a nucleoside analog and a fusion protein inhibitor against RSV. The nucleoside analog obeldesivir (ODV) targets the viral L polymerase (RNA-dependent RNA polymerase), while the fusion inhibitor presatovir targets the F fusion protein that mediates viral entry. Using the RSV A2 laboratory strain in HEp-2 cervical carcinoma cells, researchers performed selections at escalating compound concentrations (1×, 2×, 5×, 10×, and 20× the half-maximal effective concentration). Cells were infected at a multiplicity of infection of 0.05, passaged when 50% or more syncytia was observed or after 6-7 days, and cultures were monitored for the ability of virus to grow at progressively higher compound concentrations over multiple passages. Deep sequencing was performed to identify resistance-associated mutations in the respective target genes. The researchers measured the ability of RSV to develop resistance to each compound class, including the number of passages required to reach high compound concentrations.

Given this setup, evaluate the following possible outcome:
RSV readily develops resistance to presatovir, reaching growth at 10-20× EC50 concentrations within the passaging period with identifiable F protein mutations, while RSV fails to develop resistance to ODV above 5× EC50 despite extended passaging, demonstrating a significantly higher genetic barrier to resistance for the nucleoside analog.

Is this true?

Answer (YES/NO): NO